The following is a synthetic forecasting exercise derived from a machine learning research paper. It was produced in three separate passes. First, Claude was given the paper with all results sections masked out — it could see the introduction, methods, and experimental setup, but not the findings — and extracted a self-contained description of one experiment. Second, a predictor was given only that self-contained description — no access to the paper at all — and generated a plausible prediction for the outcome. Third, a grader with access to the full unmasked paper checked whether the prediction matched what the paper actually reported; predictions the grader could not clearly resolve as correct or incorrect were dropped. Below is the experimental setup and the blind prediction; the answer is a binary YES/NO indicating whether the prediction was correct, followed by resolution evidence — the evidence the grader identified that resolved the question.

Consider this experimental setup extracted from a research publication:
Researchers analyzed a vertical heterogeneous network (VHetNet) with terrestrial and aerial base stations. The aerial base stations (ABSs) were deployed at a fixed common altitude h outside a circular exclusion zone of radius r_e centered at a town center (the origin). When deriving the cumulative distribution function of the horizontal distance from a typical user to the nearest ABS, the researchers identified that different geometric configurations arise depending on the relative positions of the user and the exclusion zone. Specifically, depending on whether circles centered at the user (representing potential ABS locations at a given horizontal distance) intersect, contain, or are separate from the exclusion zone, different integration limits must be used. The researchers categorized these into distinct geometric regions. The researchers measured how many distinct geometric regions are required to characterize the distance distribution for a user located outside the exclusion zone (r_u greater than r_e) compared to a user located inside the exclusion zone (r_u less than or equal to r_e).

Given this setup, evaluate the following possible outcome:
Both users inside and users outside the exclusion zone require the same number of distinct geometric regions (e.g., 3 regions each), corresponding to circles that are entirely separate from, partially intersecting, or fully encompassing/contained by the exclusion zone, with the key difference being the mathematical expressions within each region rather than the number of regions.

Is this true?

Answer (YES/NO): NO